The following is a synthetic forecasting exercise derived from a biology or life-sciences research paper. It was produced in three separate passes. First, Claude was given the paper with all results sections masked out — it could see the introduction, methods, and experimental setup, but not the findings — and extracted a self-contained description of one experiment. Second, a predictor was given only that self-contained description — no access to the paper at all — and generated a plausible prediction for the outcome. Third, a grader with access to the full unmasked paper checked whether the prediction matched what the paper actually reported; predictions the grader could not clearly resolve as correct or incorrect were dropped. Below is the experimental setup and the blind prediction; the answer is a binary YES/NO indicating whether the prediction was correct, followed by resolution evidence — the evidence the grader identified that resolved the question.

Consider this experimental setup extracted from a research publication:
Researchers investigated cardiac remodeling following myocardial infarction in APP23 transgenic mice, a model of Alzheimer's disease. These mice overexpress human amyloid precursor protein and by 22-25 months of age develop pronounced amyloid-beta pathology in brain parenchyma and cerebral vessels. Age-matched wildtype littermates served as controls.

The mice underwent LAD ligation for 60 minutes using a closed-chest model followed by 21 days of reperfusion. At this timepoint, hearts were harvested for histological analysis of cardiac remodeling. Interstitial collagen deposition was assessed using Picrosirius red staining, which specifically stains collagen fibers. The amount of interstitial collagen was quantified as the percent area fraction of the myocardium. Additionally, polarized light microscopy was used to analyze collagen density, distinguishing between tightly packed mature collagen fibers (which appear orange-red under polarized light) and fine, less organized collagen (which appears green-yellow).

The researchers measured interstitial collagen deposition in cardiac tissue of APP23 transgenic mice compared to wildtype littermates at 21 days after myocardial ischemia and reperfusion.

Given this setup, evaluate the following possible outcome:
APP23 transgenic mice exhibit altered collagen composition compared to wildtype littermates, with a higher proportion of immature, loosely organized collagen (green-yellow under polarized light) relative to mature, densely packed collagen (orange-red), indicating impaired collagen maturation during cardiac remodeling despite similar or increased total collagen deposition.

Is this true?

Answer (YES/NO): NO